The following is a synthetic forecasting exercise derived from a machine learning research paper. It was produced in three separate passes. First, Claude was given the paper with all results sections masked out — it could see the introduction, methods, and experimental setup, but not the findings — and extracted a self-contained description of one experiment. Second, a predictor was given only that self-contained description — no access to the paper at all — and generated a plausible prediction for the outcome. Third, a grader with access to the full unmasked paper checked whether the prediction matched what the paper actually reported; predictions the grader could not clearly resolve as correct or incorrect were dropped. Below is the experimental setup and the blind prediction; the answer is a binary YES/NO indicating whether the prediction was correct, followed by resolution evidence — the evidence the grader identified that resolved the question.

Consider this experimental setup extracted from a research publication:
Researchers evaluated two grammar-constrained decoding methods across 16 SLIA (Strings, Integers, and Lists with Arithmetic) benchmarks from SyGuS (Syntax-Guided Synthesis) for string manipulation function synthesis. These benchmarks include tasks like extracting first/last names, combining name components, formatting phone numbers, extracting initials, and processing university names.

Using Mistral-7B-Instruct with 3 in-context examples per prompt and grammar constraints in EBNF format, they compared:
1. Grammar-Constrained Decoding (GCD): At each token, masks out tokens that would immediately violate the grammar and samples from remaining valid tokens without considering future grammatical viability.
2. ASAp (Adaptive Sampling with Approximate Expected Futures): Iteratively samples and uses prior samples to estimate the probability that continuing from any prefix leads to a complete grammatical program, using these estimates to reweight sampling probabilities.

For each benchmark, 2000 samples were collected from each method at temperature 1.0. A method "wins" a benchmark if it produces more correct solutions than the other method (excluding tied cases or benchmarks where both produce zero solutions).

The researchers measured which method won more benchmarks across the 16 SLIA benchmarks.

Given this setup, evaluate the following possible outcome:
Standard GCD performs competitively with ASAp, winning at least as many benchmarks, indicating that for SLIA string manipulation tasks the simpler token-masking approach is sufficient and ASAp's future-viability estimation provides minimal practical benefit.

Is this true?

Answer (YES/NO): YES